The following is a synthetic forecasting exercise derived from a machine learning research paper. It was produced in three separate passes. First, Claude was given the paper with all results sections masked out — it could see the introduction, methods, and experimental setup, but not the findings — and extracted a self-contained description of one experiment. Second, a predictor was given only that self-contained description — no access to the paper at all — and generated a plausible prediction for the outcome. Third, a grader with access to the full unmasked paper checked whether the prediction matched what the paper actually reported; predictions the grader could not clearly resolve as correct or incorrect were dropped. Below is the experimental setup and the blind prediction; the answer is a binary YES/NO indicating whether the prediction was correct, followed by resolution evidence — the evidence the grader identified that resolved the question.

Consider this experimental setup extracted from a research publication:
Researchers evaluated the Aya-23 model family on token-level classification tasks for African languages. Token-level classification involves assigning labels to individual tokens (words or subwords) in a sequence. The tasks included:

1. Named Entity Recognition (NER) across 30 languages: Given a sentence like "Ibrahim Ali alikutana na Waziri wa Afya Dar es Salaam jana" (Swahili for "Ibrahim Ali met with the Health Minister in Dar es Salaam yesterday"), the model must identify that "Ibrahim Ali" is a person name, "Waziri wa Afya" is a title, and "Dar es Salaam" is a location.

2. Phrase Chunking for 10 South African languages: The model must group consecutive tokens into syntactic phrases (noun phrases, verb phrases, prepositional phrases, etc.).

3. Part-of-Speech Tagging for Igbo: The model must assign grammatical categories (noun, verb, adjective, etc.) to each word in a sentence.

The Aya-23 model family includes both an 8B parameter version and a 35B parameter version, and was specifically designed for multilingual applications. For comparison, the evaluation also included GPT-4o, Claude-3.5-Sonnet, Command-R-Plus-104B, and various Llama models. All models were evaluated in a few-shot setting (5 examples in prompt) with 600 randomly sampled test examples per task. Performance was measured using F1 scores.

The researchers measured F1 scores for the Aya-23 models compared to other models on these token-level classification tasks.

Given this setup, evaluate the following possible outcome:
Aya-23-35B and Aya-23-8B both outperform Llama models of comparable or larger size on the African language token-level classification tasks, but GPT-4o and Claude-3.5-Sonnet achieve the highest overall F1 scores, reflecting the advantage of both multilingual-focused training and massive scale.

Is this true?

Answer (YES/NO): NO